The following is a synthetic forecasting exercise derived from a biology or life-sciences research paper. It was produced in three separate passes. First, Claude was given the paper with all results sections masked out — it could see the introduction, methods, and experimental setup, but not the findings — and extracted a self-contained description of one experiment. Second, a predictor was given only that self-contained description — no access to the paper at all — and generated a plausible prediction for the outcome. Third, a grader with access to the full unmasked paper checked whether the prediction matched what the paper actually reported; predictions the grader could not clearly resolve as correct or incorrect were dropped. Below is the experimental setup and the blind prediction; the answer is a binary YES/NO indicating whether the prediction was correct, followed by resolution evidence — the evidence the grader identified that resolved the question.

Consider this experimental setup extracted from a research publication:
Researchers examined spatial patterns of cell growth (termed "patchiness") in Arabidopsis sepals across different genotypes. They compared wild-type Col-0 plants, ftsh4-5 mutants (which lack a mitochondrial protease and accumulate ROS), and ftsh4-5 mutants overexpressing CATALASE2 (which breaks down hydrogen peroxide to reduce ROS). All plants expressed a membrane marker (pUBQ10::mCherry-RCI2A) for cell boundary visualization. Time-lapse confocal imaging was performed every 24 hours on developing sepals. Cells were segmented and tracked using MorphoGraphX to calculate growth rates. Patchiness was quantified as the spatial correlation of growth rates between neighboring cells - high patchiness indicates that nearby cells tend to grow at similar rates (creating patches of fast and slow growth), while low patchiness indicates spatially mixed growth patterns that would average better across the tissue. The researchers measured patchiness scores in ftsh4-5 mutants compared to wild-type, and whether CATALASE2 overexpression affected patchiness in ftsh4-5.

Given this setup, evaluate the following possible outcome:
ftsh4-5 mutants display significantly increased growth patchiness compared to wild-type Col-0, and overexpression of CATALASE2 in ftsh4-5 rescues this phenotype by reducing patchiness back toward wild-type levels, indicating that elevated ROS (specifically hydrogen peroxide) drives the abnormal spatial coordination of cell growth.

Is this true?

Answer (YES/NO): NO